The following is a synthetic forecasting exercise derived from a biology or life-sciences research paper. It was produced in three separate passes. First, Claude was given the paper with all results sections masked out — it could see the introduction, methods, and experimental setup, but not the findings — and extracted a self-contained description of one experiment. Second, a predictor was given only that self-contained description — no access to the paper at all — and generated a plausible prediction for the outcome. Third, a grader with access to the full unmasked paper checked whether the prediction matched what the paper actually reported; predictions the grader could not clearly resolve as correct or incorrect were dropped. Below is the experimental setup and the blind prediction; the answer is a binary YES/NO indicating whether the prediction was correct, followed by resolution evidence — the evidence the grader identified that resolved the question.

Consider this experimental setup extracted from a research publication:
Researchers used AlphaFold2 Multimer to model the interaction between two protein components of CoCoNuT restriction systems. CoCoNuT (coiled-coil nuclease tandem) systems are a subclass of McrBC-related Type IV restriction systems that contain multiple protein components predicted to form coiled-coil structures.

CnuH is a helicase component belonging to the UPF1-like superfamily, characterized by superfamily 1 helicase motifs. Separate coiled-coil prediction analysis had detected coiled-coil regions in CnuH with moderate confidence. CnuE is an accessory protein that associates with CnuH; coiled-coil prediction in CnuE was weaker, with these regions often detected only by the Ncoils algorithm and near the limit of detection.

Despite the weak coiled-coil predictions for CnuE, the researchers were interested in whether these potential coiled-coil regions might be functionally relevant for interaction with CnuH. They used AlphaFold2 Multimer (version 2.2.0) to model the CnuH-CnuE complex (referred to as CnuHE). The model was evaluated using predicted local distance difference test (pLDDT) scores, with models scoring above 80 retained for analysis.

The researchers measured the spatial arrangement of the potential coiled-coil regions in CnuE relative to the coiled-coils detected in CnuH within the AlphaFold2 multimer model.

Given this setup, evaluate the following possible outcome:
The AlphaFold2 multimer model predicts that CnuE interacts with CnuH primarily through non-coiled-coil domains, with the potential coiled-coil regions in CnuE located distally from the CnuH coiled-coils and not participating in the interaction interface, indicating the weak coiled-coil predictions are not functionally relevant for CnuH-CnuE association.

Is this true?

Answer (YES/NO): NO